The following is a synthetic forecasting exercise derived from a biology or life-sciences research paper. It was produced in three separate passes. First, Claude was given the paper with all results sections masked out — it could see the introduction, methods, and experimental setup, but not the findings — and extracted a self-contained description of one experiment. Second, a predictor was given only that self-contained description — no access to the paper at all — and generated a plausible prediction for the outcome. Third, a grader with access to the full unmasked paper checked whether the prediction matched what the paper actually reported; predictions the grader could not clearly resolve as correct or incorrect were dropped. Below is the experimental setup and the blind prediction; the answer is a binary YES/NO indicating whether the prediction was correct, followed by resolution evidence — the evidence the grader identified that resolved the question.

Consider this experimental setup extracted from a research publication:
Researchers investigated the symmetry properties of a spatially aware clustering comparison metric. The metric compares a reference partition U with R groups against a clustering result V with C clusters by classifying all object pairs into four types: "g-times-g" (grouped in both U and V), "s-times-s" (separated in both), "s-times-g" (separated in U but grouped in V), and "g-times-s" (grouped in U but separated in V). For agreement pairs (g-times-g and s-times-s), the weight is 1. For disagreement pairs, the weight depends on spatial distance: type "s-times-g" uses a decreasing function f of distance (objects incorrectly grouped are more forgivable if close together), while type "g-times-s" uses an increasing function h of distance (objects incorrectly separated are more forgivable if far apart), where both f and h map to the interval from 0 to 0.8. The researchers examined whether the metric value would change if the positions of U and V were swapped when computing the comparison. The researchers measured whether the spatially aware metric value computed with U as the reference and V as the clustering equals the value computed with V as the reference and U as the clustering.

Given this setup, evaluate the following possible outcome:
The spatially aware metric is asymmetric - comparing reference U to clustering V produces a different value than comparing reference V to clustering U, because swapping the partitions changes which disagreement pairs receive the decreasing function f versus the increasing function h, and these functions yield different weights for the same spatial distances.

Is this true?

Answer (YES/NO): YES